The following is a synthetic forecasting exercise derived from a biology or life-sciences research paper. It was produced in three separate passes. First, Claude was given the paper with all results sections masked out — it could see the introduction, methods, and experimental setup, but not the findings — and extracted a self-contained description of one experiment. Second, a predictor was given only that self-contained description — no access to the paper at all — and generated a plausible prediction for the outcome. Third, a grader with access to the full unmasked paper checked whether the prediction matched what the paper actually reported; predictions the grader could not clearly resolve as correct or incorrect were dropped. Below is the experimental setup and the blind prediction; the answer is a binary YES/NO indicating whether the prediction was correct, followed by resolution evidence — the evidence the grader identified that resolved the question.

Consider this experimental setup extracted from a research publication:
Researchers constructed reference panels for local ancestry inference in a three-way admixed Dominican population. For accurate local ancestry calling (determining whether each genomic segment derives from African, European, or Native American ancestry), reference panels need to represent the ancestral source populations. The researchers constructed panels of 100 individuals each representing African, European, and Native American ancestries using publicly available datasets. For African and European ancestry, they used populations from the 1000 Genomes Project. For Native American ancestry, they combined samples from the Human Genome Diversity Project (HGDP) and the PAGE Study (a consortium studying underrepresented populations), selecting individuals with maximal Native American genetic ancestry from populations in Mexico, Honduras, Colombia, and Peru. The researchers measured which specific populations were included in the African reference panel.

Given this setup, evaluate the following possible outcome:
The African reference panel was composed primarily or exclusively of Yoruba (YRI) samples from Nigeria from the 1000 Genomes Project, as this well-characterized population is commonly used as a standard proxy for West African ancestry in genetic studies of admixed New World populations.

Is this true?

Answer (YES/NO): NO